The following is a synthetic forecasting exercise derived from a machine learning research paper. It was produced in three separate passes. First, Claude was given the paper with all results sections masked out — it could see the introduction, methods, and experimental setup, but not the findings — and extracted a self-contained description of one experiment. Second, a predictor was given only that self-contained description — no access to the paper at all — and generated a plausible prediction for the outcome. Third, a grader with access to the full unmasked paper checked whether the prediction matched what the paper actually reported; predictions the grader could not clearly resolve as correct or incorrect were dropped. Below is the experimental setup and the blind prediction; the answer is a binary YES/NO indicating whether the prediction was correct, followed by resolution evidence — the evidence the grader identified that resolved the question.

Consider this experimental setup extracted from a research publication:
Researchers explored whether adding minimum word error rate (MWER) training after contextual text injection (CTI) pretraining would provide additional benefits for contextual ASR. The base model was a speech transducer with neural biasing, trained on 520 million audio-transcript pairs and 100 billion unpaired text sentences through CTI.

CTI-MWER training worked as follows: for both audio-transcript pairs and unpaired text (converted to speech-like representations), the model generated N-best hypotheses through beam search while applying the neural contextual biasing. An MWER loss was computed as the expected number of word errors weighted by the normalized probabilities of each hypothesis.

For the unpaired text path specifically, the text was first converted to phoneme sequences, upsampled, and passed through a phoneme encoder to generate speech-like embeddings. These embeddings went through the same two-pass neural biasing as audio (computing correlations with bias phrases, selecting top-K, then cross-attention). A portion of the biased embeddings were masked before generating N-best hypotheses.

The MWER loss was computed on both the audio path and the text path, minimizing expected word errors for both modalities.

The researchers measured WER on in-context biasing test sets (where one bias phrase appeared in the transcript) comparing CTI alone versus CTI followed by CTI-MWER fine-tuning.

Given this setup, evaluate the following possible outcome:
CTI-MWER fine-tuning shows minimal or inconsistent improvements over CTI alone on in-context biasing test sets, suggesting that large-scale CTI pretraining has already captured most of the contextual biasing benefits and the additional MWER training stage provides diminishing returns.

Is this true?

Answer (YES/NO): NO